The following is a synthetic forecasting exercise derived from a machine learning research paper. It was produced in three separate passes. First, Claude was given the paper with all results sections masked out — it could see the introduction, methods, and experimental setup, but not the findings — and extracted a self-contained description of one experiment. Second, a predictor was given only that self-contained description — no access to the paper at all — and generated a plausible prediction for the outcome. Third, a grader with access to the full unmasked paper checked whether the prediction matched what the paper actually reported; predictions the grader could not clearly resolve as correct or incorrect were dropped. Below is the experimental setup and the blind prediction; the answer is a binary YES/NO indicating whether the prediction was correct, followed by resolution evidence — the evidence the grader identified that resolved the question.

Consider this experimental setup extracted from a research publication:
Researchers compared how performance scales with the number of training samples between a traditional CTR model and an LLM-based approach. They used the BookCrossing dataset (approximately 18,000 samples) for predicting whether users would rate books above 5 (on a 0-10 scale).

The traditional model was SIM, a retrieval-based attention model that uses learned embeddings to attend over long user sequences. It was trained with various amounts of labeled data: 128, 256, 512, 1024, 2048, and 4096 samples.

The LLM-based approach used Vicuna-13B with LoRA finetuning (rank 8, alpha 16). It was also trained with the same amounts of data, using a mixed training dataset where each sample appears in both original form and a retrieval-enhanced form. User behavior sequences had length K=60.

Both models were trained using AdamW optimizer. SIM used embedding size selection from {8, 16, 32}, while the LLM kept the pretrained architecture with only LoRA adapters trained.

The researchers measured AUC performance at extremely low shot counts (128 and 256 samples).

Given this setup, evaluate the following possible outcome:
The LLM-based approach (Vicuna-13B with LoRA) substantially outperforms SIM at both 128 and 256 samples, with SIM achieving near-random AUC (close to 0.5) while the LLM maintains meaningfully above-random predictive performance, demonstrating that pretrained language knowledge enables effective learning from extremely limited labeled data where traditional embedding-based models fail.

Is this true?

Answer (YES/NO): YES